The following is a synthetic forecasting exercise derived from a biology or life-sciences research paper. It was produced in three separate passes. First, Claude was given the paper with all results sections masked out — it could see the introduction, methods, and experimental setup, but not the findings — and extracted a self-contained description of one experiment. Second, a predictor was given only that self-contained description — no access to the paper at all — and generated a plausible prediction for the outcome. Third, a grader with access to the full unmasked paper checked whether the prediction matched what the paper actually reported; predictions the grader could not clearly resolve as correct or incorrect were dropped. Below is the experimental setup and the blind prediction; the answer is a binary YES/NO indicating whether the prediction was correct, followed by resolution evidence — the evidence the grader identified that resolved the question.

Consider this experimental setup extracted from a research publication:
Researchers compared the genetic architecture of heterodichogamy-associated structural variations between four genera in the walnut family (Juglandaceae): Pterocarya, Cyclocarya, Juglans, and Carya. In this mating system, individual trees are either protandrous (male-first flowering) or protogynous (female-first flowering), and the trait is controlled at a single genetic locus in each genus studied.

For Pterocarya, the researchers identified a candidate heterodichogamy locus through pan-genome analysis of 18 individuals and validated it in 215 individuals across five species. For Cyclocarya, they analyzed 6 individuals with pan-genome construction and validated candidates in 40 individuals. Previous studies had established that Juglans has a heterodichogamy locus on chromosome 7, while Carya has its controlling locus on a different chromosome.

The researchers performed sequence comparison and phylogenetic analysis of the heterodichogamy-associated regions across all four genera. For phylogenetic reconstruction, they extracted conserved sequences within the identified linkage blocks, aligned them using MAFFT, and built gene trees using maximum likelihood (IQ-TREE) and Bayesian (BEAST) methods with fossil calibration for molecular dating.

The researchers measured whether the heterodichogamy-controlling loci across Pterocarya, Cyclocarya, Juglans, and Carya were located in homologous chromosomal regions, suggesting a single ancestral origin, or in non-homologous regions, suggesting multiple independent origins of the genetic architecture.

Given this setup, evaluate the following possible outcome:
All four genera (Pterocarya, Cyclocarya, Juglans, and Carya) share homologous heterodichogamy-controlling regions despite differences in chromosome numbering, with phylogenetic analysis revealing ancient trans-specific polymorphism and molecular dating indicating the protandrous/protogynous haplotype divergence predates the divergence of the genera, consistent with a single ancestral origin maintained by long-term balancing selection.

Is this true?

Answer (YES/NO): NO